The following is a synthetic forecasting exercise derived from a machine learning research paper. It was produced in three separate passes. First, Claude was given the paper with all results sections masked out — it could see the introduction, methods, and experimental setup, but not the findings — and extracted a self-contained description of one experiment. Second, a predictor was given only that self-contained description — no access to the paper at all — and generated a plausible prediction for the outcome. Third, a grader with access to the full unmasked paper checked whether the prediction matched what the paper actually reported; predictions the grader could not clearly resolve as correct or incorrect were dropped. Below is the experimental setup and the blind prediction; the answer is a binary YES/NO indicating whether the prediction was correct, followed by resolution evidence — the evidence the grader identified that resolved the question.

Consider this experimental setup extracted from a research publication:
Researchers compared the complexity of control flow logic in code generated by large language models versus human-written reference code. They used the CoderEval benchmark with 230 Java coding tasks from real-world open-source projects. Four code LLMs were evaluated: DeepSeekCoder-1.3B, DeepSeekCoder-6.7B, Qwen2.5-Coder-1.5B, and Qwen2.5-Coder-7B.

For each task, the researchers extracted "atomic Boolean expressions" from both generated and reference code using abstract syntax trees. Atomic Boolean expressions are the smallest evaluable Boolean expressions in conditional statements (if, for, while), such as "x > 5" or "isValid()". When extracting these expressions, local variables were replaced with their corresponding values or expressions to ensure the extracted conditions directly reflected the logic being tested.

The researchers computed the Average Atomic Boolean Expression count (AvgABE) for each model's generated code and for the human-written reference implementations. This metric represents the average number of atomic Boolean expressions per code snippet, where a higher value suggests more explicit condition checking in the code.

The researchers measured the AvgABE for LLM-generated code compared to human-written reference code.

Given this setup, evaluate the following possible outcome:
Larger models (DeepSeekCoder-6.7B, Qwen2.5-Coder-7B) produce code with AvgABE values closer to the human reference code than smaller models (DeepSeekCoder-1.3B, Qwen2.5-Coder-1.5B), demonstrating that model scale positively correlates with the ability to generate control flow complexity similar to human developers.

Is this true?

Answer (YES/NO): YES